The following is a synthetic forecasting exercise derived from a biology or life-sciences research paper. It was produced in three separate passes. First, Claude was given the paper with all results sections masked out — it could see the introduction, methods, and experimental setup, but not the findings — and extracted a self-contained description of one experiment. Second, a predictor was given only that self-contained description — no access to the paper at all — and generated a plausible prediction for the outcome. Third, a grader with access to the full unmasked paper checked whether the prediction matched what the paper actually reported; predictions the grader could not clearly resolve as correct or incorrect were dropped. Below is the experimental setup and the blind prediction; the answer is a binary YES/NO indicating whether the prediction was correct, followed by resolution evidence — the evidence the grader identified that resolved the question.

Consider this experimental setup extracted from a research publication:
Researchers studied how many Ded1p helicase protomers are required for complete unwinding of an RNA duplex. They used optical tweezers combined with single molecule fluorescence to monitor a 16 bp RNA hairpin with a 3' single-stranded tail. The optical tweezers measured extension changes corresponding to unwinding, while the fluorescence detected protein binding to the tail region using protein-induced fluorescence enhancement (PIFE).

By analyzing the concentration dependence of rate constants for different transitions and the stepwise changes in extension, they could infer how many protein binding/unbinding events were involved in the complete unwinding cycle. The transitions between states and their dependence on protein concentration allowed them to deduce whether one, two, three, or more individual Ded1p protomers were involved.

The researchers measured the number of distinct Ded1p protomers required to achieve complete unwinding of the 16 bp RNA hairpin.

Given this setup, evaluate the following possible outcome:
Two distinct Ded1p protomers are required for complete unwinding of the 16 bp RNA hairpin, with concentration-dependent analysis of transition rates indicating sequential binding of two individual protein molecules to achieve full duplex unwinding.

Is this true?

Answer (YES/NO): NO